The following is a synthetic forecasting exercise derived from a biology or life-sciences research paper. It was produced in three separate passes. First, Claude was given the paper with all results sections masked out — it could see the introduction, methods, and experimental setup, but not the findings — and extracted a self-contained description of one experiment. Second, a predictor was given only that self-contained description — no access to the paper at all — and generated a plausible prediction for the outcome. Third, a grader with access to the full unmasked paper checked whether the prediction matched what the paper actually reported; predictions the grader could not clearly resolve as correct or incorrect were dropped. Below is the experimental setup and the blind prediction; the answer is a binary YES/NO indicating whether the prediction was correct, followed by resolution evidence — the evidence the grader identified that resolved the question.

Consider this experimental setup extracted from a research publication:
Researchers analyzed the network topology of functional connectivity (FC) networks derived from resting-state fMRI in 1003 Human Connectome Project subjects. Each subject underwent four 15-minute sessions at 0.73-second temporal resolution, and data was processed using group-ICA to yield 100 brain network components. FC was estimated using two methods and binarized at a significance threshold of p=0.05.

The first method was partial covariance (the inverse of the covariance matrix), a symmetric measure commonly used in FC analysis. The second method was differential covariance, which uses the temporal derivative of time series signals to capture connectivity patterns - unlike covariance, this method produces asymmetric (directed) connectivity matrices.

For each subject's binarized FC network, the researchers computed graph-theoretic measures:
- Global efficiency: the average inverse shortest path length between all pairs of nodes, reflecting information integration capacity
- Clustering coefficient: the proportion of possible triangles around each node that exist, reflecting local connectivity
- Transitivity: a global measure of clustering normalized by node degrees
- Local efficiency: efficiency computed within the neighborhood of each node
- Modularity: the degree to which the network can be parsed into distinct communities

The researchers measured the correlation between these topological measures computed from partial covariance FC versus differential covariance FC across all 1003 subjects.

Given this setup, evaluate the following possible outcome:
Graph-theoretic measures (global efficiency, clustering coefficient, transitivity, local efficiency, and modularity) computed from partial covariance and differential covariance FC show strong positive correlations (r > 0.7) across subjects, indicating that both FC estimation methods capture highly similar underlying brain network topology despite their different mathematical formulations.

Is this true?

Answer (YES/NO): NO